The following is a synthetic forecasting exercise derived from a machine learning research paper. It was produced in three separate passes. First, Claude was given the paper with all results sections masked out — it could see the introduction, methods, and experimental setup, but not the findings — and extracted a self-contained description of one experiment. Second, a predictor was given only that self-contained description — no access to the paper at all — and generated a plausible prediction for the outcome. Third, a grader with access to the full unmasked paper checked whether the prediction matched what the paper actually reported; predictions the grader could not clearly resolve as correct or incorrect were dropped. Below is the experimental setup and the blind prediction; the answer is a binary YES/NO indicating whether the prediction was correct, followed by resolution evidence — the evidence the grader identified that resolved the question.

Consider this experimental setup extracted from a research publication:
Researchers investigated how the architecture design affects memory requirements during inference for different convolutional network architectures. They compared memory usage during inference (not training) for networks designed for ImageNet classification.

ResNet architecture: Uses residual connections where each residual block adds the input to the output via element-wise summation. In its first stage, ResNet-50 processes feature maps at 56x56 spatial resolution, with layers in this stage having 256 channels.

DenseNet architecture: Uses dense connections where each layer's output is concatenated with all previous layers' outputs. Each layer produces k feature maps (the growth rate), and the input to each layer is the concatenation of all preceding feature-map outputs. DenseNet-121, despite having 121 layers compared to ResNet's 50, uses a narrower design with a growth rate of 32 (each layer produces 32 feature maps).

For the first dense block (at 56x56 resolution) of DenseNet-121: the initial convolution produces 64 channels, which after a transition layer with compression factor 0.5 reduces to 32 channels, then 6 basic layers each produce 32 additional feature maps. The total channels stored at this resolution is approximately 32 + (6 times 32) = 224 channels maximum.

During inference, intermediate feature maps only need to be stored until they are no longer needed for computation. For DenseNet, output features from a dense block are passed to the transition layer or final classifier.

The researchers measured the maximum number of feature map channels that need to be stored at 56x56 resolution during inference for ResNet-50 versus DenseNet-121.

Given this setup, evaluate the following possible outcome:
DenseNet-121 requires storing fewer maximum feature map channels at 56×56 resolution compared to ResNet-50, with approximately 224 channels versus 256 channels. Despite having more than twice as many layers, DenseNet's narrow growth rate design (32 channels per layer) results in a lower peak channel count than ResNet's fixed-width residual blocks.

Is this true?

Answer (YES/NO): YES